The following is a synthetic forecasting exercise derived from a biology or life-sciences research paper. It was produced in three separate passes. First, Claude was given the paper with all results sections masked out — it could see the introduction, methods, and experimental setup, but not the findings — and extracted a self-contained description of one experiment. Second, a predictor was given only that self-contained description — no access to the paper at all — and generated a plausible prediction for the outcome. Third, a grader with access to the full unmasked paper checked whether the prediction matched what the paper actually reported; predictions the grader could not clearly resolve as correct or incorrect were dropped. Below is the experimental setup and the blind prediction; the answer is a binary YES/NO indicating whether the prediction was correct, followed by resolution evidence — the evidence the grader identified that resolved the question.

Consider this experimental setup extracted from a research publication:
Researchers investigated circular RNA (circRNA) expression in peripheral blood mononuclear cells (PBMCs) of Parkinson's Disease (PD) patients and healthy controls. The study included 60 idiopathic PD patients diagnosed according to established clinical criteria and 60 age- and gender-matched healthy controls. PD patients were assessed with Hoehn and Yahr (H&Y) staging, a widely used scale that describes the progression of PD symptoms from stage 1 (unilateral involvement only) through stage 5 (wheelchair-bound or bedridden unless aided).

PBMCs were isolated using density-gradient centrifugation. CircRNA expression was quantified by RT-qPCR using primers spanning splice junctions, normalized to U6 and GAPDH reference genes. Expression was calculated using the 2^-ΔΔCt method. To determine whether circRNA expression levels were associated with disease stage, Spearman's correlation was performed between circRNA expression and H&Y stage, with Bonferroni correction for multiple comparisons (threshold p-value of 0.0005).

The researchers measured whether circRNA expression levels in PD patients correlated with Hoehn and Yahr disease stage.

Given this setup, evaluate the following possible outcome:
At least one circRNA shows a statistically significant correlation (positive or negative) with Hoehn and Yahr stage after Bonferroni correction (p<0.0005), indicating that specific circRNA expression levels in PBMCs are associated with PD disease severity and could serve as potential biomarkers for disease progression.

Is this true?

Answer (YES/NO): NO